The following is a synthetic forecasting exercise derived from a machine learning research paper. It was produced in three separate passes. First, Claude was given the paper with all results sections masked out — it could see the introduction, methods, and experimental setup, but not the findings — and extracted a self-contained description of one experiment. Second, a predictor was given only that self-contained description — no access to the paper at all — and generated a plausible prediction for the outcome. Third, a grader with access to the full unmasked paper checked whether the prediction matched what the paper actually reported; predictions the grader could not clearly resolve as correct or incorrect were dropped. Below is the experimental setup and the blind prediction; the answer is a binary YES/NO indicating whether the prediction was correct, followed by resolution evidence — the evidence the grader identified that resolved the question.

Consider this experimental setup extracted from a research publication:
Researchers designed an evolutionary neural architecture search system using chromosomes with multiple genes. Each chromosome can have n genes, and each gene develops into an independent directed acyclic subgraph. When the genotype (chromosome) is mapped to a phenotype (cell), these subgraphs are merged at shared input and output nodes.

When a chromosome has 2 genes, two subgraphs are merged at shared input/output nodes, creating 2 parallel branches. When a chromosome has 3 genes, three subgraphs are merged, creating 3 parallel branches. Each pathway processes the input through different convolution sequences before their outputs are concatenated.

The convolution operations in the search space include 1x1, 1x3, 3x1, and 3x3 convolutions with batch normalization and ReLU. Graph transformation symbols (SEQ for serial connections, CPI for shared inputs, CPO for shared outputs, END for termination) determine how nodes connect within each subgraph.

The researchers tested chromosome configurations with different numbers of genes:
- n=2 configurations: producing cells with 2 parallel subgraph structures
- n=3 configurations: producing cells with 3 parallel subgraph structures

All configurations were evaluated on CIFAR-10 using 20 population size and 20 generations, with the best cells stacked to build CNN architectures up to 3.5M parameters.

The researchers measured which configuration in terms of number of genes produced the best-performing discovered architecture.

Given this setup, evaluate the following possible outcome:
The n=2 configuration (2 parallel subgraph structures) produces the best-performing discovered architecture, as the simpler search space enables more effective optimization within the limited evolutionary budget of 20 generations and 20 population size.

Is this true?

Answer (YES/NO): YES